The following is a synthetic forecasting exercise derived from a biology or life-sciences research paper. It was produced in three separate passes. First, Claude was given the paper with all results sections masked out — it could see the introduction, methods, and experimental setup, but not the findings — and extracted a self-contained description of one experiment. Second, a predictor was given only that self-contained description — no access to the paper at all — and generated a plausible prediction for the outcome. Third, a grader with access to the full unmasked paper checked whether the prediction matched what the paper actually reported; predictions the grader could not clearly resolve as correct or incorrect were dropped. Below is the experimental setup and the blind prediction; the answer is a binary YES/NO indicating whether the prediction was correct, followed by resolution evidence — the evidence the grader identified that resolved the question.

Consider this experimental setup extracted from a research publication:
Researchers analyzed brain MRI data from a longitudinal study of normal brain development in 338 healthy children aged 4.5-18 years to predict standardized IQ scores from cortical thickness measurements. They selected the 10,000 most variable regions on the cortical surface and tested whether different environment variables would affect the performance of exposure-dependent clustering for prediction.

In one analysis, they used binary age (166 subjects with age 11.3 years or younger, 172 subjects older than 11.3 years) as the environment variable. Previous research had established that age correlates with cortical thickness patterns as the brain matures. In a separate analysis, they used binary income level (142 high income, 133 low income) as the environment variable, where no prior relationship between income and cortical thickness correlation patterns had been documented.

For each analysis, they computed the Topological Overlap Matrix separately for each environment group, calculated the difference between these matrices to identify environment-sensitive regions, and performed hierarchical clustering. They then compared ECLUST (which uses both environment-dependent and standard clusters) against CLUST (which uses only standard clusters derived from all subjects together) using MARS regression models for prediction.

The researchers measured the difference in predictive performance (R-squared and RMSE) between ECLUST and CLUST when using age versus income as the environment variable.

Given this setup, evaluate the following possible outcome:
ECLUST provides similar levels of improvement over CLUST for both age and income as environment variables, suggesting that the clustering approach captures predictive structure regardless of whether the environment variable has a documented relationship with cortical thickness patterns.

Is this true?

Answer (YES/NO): NO